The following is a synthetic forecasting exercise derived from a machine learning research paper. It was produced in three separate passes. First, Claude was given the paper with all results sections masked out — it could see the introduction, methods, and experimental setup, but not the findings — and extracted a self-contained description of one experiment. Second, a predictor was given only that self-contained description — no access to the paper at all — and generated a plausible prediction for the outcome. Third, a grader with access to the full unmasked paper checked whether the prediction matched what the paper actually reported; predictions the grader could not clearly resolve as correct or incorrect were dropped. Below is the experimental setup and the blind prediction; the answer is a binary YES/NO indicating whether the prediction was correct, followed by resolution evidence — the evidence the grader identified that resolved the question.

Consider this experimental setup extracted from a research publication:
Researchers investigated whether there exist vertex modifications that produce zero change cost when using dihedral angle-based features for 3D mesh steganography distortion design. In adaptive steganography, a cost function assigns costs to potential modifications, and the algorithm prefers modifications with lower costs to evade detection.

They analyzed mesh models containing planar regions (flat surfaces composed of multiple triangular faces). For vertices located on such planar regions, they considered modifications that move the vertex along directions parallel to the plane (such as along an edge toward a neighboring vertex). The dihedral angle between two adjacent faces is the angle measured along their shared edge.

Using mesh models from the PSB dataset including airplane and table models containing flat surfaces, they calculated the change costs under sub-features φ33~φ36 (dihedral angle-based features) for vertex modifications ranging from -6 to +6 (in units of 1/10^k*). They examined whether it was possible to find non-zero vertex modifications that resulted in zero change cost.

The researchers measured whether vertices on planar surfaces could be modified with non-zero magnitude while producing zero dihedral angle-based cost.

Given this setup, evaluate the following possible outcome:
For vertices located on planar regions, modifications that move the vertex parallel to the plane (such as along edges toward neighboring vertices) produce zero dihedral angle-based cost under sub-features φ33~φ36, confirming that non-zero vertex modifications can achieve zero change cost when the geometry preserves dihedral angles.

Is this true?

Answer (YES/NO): YES